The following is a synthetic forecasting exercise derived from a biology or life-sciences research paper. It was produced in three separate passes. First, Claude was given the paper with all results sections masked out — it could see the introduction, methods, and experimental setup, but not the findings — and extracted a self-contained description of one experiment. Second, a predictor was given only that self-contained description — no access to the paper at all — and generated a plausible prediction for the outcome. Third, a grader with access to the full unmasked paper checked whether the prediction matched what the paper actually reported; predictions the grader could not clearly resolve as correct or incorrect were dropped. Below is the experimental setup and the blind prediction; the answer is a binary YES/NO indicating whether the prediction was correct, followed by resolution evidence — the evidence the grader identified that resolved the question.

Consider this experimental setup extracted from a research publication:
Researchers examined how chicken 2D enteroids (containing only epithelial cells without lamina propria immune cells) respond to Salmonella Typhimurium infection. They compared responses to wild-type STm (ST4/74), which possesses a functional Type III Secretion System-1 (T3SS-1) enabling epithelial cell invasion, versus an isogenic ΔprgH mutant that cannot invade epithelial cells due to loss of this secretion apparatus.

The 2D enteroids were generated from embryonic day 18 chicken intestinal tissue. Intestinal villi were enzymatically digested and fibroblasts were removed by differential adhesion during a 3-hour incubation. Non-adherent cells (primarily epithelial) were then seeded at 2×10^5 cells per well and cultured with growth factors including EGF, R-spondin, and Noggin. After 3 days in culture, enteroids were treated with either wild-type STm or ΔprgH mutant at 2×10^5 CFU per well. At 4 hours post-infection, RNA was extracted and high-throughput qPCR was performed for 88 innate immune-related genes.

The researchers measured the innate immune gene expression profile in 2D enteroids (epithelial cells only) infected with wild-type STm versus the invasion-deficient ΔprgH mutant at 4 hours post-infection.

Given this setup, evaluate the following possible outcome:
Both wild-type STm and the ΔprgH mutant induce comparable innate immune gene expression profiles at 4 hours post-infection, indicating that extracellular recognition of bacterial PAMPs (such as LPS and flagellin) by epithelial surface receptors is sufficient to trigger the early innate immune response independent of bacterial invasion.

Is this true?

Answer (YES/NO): YES